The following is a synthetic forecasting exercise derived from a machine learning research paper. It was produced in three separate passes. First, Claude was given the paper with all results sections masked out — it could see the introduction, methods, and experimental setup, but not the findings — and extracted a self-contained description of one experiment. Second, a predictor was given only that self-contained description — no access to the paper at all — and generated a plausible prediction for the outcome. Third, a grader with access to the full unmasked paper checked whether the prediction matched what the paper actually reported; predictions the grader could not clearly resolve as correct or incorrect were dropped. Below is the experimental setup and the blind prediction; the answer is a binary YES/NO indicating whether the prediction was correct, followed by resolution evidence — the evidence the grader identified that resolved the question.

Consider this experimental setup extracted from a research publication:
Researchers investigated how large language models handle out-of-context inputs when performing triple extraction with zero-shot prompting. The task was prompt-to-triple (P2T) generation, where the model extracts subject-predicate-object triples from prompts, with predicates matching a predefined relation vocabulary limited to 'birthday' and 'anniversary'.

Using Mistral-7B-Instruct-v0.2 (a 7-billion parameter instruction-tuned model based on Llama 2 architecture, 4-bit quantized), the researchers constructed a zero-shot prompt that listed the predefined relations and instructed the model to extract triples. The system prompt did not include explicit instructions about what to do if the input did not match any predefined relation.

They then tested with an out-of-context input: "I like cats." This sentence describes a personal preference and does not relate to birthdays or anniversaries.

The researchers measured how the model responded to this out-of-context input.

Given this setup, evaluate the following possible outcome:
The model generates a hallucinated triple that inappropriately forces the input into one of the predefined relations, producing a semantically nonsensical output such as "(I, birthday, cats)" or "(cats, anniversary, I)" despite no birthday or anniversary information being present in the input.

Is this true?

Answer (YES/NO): NO